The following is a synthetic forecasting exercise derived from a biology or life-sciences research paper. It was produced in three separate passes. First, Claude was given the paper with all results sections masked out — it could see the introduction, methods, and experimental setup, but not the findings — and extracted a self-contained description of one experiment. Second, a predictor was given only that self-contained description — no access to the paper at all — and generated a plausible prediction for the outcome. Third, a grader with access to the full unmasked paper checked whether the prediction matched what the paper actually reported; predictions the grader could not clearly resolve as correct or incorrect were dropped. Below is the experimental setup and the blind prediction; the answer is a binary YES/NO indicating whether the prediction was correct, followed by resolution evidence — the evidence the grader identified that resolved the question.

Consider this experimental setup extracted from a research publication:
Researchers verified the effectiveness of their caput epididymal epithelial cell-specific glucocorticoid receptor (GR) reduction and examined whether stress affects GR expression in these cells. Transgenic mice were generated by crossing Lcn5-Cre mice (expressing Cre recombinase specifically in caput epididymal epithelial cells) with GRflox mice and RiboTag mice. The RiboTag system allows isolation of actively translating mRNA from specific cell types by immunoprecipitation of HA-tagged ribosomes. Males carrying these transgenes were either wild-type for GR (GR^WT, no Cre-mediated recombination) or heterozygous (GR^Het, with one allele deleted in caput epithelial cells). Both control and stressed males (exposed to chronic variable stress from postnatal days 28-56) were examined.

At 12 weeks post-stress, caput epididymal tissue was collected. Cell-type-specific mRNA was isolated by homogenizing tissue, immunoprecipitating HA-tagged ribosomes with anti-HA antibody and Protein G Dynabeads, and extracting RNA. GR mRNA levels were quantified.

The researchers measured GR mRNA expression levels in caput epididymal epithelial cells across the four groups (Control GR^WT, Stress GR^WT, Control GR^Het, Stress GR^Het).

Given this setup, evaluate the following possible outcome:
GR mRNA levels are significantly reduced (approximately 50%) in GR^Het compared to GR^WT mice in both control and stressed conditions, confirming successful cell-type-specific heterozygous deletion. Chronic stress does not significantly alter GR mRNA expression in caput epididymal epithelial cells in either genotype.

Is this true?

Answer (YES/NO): NO